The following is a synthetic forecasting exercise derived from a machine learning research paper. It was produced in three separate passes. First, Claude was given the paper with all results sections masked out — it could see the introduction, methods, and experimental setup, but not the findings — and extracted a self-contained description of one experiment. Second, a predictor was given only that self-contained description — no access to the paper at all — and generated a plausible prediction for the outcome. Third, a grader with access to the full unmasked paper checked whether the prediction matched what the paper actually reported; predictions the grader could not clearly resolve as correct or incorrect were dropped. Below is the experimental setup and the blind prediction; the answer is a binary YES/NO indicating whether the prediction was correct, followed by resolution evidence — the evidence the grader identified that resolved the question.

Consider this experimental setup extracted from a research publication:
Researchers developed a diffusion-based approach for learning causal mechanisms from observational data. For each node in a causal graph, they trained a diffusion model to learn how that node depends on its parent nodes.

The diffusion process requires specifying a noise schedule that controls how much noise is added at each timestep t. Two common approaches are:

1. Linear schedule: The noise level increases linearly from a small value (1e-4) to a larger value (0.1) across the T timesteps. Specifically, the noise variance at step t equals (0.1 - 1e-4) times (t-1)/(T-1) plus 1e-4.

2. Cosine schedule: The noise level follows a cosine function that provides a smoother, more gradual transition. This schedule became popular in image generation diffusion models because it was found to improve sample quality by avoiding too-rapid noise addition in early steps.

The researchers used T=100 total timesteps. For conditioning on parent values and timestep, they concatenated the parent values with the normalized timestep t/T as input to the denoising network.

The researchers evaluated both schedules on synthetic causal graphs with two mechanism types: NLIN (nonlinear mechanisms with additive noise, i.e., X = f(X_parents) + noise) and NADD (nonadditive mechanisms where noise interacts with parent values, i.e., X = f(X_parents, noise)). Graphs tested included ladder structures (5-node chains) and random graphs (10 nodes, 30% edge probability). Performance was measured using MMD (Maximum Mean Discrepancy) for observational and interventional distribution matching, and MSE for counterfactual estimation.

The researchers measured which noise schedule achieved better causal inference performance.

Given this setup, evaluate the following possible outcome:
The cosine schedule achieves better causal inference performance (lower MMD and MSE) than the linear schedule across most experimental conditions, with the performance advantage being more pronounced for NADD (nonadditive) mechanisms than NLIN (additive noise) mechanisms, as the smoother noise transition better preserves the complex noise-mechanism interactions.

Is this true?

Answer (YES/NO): NO